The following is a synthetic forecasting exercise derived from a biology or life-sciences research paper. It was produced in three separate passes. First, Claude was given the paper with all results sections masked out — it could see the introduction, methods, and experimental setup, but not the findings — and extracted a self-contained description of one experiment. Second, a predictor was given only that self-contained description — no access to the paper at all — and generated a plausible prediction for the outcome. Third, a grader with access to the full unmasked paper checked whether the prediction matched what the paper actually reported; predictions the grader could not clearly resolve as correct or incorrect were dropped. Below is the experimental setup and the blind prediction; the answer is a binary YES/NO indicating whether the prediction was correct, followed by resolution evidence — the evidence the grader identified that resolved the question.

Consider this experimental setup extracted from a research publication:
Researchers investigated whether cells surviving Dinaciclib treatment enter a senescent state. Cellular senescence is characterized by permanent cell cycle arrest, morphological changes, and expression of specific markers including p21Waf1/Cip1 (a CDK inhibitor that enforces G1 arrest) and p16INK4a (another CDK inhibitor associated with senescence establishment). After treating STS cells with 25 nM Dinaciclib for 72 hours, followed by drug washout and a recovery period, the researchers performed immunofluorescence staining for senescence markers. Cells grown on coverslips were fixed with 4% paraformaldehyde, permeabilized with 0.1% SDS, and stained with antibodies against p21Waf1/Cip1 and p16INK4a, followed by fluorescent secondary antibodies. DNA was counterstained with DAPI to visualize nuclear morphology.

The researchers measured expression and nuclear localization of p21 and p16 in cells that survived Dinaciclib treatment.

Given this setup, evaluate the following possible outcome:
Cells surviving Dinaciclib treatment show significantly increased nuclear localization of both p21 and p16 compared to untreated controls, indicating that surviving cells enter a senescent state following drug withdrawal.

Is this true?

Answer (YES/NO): NO